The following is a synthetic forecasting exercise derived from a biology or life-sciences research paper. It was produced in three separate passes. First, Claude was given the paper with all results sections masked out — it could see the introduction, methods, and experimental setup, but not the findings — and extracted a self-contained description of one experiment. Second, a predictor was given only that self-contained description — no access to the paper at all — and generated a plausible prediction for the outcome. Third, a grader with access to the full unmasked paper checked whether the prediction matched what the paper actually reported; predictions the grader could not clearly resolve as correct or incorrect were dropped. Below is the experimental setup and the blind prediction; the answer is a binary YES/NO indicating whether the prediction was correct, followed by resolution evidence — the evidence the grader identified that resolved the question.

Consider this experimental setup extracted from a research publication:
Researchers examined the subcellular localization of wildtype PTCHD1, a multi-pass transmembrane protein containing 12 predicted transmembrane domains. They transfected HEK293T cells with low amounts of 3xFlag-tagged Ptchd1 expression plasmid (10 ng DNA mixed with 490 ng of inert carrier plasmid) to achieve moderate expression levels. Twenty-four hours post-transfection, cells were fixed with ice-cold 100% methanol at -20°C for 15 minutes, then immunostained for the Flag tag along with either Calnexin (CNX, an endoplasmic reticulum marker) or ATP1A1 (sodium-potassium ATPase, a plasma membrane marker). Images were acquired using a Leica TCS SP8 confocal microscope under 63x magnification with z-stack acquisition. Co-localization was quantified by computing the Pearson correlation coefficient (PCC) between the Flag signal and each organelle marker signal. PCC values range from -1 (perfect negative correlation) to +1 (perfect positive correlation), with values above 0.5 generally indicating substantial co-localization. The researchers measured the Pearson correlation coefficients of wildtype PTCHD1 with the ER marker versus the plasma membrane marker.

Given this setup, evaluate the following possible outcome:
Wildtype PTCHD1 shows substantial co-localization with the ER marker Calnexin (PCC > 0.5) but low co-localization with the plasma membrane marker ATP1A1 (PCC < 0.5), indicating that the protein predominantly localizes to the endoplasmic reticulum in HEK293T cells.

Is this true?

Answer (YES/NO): NO